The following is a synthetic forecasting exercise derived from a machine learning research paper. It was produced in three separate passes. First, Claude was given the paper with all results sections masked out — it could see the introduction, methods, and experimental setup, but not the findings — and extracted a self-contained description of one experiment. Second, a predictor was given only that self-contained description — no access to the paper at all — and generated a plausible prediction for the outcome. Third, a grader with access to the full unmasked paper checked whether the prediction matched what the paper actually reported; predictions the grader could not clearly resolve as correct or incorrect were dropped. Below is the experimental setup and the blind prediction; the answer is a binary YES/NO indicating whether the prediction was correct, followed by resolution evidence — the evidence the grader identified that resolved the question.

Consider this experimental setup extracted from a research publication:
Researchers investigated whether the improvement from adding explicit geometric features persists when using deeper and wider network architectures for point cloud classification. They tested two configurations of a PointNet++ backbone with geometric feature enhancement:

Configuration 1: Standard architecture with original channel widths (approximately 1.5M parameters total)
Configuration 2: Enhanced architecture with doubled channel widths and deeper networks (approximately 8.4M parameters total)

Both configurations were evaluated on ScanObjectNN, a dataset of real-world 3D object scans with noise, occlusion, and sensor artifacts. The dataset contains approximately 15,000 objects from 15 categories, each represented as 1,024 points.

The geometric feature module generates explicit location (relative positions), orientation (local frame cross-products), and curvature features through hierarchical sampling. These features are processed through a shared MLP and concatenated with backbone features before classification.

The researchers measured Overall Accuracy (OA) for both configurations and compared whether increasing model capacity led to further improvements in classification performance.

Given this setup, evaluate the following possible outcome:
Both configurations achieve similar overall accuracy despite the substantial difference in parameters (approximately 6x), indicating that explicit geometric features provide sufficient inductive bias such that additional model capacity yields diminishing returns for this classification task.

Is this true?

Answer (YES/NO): NO